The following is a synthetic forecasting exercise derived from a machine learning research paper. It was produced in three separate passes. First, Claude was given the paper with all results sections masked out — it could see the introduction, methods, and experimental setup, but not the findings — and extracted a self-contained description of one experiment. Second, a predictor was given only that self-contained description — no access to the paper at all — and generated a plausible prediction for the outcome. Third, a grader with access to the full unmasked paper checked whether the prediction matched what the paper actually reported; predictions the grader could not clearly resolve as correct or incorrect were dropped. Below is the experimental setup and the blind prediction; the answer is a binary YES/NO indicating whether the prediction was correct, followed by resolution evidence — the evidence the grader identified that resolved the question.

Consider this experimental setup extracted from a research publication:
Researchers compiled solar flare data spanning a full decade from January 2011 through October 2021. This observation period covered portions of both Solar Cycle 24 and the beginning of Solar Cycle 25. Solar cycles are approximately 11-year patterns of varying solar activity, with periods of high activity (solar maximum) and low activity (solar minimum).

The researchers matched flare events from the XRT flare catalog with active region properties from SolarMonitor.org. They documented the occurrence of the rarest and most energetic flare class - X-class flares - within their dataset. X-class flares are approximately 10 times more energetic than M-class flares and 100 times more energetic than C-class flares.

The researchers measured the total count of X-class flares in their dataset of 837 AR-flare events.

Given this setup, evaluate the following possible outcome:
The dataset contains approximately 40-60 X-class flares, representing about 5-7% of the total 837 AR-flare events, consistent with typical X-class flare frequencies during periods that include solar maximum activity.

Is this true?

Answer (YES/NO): NO